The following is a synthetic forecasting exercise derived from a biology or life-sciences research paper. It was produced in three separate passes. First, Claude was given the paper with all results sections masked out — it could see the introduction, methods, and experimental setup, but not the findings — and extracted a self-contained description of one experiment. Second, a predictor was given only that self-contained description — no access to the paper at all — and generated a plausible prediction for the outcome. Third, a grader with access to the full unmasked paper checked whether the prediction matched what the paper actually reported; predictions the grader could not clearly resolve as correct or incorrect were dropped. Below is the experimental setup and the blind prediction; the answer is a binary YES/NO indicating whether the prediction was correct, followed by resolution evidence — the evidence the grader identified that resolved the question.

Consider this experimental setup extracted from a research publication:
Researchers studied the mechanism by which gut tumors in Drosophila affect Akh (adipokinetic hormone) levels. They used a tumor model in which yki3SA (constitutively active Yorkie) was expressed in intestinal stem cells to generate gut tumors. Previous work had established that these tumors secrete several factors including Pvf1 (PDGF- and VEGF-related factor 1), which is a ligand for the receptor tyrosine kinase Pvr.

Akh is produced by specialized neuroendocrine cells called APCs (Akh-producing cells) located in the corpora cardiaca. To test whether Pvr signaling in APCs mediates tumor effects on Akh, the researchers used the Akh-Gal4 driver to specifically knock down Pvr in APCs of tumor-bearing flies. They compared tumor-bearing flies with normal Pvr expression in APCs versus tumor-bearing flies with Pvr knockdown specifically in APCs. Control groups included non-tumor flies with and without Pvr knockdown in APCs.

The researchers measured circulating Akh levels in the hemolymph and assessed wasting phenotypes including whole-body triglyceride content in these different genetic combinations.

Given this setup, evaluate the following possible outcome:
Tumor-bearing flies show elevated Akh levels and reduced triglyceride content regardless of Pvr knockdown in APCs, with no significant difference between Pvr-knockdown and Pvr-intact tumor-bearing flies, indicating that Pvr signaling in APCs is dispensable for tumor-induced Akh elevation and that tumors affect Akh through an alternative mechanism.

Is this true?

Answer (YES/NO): NO